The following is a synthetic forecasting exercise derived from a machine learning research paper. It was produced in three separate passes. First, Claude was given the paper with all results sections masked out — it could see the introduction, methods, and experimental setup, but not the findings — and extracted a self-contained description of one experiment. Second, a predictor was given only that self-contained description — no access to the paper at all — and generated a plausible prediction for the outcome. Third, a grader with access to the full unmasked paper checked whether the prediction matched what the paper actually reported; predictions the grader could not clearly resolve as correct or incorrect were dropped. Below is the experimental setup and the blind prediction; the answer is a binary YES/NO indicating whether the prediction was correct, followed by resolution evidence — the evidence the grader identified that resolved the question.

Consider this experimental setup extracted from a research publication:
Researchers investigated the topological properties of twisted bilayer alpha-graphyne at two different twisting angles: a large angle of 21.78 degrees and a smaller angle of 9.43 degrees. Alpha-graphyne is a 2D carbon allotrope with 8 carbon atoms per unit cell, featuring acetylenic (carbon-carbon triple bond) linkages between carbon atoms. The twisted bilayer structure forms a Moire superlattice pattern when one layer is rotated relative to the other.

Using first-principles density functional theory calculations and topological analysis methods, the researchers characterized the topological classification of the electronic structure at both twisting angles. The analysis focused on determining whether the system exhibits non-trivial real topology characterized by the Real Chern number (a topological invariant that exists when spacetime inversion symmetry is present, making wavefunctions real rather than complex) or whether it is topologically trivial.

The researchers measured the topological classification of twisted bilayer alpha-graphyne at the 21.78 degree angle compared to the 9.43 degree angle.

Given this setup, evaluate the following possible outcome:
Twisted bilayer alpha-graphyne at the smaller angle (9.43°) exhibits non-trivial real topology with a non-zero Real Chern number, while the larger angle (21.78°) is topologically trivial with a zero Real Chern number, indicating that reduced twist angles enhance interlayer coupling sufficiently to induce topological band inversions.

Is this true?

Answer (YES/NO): NO